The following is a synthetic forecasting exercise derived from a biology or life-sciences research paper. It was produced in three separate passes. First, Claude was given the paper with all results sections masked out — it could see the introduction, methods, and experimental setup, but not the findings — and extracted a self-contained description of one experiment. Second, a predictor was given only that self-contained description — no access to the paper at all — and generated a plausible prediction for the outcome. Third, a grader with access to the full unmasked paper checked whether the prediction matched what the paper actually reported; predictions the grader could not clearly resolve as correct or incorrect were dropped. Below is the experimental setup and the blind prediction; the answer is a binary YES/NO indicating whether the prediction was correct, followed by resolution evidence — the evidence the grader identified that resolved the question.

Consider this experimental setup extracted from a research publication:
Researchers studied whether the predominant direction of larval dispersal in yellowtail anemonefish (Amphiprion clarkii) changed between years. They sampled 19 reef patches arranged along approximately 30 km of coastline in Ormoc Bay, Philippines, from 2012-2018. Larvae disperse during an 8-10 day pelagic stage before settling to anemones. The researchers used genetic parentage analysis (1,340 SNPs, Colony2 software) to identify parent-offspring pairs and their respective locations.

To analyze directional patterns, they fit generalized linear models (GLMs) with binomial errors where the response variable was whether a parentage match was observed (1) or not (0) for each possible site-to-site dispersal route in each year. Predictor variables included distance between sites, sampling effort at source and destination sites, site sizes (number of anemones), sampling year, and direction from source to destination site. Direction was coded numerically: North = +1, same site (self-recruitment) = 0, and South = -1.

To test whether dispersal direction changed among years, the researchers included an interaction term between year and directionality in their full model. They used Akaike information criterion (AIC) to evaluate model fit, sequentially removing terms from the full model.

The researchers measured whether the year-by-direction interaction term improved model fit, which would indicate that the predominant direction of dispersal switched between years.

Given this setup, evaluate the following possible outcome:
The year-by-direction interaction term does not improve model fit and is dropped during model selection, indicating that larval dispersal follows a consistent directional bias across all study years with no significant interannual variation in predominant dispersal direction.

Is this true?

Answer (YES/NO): YES